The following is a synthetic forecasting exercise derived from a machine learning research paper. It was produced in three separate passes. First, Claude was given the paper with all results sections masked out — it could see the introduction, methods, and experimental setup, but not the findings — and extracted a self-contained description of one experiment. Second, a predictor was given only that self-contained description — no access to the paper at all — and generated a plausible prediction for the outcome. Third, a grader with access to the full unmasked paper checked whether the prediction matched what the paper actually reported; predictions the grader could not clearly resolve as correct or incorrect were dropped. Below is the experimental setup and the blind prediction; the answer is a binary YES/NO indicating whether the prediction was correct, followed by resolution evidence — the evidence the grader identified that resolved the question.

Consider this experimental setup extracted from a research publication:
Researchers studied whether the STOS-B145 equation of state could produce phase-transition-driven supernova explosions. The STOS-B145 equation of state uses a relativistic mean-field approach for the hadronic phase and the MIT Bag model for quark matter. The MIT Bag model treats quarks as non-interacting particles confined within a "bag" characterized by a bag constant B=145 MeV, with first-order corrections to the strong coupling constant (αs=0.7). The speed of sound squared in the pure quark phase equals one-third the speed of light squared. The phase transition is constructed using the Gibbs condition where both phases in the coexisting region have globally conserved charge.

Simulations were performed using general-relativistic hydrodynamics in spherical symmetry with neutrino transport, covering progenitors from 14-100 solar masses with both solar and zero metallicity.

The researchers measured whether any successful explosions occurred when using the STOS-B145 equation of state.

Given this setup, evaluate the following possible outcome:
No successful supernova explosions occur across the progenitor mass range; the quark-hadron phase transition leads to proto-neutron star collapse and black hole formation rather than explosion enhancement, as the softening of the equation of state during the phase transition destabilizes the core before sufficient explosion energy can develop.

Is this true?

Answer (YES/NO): NO